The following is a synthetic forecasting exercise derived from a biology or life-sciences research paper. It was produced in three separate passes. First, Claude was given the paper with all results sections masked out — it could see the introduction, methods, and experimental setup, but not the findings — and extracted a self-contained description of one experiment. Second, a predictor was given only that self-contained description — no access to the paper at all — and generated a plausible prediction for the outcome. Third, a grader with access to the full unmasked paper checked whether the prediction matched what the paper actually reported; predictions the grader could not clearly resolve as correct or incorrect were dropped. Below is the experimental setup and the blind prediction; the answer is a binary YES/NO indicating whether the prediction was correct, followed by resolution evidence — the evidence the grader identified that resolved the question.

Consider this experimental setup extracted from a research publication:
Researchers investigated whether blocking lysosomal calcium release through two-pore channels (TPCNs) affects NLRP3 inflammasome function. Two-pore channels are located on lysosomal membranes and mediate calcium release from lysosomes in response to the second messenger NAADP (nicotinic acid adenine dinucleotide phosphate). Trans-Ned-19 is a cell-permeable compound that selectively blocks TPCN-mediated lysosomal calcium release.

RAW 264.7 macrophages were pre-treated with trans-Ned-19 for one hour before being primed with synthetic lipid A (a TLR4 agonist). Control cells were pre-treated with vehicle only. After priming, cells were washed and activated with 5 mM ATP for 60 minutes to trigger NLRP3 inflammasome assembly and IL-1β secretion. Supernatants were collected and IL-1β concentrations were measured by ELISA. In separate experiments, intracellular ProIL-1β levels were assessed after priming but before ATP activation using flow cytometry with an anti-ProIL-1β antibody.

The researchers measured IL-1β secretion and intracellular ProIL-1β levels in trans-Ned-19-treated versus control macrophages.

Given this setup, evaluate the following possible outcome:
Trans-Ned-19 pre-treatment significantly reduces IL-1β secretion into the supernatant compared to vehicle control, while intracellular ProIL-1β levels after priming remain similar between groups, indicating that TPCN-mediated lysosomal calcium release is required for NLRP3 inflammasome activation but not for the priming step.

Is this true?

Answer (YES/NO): NO